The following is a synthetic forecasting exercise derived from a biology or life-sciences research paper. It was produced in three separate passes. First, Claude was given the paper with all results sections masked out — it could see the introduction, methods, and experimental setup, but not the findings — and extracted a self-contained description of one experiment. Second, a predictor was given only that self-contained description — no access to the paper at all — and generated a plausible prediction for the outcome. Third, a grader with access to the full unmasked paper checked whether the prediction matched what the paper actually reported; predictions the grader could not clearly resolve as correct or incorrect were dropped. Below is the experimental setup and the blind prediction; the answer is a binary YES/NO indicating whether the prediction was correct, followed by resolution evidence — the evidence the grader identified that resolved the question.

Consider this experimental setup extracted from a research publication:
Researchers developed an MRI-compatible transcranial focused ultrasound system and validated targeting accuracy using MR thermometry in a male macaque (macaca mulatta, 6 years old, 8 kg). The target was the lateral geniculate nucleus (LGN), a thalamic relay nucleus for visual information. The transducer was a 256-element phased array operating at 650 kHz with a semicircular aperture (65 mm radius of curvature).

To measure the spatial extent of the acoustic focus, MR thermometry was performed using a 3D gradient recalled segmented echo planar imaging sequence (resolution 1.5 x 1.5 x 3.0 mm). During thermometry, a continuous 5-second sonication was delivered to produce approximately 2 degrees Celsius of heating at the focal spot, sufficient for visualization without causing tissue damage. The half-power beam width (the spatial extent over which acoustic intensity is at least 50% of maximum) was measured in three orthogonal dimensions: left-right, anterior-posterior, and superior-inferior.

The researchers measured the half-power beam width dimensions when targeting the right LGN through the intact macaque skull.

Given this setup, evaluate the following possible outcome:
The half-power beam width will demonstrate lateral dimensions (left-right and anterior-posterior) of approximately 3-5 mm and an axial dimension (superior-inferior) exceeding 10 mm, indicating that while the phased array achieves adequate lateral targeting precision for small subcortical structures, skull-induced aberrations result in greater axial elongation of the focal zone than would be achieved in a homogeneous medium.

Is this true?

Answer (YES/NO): NO